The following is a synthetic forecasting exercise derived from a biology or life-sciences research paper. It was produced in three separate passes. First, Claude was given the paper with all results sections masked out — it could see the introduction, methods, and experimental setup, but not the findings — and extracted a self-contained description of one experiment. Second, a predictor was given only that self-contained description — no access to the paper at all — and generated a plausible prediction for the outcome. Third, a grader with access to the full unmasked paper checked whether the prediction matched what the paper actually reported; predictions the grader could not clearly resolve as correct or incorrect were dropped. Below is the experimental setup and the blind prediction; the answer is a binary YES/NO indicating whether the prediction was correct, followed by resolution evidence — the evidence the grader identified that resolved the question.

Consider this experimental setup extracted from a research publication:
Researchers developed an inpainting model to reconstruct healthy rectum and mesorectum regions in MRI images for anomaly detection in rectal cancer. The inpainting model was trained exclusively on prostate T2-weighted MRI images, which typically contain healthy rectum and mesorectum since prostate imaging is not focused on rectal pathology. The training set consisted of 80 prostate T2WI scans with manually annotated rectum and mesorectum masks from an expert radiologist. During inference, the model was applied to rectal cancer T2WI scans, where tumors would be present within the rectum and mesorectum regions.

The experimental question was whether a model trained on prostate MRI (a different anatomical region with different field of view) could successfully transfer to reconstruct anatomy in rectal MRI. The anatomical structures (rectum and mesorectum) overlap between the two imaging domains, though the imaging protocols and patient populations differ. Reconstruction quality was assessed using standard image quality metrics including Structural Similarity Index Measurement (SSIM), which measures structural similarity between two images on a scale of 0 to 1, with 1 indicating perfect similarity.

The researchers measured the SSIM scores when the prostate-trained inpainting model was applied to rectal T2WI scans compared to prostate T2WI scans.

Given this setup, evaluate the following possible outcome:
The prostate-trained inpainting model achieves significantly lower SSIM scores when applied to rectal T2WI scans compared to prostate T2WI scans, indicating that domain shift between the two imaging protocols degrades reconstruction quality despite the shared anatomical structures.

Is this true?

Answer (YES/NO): NO